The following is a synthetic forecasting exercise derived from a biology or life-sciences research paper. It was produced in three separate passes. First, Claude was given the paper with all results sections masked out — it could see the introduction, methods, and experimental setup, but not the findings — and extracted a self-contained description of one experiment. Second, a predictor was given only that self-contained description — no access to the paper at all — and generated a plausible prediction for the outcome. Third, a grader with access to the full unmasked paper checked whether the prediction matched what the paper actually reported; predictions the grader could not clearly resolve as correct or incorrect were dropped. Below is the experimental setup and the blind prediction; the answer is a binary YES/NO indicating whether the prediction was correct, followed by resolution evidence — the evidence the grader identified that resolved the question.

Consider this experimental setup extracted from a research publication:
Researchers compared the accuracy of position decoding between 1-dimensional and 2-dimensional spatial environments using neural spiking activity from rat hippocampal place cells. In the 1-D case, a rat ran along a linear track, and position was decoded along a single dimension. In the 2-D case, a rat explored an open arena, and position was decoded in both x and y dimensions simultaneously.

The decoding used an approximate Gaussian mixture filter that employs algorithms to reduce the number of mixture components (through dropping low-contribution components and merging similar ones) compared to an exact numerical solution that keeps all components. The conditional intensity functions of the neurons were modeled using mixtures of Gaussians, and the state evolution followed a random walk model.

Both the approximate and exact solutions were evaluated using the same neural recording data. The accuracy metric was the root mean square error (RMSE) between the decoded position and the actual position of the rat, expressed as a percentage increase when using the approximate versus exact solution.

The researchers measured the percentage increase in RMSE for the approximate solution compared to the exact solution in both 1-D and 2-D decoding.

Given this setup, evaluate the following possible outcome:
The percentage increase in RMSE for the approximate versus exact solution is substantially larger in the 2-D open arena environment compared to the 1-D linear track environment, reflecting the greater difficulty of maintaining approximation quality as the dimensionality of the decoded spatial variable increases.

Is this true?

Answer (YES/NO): NO